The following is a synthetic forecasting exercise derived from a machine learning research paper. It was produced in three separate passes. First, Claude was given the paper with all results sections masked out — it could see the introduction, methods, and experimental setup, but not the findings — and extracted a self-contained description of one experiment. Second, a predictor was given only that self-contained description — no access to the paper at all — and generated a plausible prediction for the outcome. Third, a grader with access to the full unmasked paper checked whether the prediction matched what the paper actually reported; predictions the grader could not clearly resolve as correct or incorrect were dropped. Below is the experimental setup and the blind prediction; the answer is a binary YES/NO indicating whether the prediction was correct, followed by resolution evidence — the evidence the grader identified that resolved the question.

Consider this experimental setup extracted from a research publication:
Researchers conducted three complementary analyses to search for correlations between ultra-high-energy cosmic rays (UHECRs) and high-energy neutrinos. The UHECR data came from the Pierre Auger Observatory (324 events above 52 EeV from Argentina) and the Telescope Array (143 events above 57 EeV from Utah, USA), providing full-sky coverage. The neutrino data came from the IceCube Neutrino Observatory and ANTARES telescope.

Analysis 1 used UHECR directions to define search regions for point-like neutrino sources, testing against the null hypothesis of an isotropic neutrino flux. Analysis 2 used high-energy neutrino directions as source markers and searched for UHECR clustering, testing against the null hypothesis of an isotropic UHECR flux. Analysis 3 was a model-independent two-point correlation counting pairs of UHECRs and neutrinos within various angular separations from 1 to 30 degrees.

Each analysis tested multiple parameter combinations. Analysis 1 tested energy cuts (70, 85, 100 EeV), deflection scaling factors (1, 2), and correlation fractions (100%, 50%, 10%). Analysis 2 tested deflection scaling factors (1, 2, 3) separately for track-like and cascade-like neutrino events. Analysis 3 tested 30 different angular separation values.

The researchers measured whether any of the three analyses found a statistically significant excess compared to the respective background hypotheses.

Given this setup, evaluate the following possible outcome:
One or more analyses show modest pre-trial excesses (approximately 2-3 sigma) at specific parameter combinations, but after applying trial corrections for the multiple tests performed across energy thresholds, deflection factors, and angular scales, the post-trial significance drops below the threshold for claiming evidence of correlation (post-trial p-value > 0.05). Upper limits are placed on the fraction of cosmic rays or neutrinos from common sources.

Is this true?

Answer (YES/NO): NO